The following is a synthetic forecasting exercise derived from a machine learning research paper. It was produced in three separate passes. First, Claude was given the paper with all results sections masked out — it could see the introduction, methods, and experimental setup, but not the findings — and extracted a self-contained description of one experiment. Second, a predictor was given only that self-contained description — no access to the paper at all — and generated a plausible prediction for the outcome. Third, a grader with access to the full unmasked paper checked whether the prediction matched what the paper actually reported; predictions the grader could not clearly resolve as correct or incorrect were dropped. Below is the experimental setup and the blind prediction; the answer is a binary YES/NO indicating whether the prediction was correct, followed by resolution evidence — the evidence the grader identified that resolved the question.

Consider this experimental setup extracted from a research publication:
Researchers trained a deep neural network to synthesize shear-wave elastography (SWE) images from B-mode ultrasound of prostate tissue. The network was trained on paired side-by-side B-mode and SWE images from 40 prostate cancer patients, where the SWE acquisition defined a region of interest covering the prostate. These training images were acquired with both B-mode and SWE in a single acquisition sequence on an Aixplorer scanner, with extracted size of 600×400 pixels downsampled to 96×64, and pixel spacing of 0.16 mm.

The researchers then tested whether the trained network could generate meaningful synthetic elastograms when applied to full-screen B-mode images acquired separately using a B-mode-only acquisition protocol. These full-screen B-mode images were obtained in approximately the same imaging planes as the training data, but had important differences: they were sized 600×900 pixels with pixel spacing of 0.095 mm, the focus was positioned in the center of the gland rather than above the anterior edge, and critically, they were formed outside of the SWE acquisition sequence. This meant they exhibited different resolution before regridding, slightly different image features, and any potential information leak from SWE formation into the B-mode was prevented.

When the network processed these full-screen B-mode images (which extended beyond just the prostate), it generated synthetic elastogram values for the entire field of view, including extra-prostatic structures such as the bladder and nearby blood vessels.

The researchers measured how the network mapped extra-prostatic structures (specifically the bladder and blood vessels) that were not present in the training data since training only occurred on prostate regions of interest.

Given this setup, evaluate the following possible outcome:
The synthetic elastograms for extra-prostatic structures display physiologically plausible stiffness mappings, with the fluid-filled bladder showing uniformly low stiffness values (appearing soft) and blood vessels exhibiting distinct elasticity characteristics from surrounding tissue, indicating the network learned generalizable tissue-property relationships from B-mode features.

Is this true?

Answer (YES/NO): NO